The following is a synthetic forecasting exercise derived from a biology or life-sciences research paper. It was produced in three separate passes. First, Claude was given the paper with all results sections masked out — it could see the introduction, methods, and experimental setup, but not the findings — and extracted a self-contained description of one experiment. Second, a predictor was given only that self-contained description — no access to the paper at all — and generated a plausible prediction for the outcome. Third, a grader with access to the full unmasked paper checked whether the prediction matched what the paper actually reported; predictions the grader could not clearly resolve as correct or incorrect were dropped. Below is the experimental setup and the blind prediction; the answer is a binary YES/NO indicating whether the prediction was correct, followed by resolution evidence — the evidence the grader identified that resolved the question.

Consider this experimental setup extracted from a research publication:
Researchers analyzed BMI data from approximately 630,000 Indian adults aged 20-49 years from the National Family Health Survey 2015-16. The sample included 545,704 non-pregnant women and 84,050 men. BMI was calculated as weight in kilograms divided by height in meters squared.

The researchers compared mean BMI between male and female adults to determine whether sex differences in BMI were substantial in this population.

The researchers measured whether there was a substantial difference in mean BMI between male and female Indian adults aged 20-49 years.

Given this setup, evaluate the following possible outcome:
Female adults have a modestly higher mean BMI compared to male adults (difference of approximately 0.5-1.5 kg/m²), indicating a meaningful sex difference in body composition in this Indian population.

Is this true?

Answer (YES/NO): NO